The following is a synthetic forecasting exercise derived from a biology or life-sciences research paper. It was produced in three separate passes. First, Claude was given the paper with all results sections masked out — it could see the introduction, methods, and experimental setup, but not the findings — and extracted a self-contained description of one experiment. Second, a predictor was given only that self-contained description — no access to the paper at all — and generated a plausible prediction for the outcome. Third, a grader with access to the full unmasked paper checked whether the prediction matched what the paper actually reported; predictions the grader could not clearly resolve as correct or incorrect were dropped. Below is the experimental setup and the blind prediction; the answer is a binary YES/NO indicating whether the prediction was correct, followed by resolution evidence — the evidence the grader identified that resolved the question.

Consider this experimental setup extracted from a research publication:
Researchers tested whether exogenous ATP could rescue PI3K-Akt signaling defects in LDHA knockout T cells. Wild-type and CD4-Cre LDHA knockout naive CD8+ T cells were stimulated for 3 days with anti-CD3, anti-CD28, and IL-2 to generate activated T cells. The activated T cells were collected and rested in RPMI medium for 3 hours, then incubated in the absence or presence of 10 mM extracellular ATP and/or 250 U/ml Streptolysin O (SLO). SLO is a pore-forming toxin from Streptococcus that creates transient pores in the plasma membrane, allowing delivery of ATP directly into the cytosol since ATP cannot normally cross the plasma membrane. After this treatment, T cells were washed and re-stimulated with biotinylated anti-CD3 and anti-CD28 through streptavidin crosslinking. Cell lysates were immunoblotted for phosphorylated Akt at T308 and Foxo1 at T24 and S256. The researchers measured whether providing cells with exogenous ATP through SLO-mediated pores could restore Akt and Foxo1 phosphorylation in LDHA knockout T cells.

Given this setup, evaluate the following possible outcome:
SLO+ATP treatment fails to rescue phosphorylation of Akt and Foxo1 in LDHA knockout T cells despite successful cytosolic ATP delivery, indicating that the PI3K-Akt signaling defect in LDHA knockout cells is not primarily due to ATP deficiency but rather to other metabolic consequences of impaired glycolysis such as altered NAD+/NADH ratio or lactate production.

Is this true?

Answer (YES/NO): NO